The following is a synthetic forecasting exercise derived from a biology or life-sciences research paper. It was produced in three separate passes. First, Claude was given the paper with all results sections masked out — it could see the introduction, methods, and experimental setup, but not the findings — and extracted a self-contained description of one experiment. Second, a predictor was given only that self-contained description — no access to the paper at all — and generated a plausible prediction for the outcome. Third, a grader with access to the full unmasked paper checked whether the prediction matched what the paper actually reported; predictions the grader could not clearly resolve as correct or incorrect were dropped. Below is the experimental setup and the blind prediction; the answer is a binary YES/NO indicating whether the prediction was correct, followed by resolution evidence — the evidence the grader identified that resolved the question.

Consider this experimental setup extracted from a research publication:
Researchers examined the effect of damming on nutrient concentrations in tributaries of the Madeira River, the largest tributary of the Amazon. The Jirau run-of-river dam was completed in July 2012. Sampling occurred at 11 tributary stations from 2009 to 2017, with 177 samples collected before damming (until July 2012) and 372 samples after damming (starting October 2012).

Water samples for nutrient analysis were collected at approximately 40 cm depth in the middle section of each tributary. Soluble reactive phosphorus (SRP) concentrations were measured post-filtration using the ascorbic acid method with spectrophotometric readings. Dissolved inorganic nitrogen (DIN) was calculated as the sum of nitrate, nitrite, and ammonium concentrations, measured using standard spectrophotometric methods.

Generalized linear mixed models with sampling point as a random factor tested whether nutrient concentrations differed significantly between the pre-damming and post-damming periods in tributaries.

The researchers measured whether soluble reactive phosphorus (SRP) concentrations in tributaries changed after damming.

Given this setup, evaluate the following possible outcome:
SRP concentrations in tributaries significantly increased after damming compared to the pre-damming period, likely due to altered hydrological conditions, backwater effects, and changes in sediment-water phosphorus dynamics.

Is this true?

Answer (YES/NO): NO